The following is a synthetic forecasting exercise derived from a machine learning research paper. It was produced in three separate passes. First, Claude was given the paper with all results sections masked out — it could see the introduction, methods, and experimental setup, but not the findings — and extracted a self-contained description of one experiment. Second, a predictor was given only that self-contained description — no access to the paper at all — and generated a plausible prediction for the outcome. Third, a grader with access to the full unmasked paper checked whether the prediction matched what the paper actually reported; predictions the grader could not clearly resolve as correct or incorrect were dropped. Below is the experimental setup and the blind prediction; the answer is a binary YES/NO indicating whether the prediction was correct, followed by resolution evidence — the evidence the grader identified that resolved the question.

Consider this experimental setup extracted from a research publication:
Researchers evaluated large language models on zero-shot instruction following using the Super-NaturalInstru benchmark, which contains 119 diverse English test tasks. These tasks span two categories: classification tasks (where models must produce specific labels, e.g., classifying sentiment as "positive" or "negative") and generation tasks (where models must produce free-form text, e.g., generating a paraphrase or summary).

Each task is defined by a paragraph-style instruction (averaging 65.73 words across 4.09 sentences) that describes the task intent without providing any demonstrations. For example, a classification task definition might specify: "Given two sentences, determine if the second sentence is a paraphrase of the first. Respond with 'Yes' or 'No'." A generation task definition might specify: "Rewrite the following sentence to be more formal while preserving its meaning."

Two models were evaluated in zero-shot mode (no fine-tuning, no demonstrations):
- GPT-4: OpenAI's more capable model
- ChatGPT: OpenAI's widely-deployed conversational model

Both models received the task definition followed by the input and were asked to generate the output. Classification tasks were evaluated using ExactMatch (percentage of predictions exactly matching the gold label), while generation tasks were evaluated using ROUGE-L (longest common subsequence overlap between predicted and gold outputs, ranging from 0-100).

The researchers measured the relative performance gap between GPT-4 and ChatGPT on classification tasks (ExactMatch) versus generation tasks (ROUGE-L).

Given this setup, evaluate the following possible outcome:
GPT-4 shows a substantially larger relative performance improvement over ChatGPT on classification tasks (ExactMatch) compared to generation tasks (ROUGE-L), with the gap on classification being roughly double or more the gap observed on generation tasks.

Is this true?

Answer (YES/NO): YES